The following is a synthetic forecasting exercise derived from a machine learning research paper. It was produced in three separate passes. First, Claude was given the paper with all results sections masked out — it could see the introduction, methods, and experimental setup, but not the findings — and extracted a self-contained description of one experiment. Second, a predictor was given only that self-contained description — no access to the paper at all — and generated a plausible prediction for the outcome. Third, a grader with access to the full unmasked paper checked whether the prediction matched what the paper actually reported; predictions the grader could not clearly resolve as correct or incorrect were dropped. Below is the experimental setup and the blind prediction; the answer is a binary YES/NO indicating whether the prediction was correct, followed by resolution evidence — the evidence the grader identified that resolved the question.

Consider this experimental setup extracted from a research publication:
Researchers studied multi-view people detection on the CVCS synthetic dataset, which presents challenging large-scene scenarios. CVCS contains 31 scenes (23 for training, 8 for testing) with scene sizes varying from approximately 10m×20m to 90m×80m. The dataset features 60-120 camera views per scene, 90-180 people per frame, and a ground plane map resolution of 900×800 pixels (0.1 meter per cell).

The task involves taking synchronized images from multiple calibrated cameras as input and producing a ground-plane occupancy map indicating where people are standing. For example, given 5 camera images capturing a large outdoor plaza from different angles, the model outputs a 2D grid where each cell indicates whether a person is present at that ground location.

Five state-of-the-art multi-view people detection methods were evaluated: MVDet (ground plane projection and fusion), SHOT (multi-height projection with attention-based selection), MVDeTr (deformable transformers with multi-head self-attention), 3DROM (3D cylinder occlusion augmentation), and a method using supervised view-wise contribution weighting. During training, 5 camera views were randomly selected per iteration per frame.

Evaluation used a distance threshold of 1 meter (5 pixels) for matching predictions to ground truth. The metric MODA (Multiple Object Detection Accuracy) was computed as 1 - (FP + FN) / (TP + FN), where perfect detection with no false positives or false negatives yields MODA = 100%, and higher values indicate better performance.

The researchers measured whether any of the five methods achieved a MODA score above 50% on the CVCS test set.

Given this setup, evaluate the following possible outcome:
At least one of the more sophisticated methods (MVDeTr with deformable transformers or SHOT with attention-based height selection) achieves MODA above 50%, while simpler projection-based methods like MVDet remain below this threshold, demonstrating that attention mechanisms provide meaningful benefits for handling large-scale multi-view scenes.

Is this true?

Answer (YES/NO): NO